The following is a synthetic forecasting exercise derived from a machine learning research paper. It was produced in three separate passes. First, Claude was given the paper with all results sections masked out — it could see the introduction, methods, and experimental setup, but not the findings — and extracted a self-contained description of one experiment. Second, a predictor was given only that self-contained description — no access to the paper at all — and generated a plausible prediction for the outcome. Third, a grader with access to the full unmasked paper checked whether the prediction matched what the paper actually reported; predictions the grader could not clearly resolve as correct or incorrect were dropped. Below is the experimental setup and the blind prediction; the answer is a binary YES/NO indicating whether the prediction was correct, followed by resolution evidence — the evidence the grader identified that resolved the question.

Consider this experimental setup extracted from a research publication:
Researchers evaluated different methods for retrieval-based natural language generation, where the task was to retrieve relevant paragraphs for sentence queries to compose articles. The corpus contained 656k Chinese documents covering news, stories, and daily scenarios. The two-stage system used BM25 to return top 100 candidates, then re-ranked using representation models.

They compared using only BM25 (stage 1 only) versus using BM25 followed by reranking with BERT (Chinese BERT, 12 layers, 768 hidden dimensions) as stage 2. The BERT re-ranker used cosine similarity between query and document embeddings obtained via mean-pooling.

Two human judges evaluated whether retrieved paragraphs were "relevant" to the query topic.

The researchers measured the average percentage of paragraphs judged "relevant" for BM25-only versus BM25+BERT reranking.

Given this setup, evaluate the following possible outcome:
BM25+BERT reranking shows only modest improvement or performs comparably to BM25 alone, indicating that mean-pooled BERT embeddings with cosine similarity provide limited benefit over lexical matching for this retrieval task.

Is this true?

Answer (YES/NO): NO